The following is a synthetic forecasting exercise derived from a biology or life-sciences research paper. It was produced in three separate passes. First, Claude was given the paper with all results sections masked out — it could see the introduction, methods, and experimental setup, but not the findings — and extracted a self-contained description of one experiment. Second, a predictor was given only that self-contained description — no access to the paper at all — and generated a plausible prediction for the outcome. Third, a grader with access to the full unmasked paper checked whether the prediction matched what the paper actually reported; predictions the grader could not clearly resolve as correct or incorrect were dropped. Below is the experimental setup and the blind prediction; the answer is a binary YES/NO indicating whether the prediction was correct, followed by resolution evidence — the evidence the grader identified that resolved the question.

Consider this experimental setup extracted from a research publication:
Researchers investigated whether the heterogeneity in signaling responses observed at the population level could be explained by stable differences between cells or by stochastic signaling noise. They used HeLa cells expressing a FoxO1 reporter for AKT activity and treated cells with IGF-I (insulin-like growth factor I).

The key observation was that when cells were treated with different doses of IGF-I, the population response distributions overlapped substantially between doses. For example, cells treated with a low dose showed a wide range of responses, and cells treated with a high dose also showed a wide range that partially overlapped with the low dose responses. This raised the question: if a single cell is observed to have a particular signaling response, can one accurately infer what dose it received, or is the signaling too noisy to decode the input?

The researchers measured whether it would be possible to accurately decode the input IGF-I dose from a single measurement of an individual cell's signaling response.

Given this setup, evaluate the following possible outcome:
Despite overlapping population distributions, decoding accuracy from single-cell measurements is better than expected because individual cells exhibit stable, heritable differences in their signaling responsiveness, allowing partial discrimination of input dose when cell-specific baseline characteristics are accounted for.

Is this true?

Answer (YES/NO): YES